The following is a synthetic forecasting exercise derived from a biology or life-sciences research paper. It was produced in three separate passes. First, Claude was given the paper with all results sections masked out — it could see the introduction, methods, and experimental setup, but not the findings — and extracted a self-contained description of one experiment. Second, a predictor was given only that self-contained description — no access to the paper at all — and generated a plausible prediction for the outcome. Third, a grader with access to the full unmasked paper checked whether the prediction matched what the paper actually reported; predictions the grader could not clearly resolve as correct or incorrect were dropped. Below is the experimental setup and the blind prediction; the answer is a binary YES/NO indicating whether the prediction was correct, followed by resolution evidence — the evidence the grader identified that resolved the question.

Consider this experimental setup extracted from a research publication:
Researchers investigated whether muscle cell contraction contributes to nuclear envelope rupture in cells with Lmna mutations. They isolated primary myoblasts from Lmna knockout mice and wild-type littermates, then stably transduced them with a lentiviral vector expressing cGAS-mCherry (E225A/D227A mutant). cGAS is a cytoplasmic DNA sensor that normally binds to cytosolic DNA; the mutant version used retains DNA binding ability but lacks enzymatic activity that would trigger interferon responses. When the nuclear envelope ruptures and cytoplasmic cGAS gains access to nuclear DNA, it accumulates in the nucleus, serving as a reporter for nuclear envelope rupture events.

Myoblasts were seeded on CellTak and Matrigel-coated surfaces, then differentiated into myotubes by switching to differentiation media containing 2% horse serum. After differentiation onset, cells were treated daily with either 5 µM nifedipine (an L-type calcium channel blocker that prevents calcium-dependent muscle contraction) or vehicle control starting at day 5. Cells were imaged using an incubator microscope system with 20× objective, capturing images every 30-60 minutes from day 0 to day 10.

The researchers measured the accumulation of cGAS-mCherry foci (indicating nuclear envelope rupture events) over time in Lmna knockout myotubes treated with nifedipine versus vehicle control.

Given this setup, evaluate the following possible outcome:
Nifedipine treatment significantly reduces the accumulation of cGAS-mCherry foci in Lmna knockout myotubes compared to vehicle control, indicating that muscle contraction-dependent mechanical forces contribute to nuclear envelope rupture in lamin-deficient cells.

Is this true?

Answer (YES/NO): NO